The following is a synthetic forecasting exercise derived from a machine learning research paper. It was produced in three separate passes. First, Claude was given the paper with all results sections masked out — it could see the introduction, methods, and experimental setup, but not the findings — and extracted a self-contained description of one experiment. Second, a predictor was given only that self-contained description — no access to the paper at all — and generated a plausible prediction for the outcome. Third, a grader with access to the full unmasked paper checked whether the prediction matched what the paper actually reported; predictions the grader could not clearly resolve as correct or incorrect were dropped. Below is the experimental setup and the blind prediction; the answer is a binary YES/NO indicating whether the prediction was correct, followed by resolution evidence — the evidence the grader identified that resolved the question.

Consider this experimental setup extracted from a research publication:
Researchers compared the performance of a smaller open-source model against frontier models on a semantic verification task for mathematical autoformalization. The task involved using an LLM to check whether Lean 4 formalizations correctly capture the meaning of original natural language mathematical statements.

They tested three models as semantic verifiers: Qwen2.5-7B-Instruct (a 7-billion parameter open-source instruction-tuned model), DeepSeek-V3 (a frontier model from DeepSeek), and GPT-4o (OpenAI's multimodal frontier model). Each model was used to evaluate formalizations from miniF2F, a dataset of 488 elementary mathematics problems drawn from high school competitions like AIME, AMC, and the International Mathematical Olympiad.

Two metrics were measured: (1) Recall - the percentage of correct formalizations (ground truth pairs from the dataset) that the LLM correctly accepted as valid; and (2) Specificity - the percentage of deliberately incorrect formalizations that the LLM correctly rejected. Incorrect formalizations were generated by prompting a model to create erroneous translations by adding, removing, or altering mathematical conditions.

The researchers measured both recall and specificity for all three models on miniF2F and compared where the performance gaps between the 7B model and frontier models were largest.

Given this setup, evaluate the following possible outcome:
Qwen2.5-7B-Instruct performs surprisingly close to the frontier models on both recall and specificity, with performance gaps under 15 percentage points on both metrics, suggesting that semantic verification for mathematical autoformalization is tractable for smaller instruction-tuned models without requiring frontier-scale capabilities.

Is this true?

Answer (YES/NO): NO